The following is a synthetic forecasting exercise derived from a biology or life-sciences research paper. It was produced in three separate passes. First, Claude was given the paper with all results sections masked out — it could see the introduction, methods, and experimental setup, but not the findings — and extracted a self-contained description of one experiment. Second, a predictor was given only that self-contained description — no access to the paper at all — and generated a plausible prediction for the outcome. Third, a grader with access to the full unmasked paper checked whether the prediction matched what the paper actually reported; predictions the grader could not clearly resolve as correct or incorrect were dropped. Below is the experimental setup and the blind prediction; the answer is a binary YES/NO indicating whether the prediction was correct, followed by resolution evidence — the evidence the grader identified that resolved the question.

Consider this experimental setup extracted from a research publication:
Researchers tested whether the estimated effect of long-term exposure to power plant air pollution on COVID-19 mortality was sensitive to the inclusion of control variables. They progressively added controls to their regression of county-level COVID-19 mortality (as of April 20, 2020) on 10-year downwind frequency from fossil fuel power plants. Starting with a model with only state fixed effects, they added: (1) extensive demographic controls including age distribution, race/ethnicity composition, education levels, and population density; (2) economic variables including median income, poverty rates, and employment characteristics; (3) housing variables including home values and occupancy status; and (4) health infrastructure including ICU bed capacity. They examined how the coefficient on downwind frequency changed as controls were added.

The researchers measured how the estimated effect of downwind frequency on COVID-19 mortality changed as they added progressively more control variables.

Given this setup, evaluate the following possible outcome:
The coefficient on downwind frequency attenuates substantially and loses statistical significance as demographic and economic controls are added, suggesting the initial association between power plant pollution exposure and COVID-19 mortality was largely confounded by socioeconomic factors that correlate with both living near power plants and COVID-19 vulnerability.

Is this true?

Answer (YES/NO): NO